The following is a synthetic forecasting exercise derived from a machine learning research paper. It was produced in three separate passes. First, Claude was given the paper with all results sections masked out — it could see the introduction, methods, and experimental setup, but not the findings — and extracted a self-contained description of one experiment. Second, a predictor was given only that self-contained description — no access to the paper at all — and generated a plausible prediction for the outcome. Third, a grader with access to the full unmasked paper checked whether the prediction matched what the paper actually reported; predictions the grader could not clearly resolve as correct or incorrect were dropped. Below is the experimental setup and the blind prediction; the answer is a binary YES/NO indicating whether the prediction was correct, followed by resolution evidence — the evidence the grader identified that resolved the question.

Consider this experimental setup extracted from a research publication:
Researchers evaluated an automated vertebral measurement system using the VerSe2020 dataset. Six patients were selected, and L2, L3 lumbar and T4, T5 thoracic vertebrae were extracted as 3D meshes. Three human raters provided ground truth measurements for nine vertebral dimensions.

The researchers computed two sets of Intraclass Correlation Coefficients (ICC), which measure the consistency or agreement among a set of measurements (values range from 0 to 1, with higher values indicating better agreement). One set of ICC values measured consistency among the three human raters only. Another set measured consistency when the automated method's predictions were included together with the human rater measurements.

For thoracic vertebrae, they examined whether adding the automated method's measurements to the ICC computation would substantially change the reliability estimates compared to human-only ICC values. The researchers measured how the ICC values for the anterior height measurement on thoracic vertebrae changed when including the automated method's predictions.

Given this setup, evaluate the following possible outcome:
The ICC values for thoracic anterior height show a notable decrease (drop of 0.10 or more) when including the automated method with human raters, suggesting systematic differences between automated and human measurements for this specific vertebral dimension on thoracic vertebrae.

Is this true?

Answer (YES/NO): YES